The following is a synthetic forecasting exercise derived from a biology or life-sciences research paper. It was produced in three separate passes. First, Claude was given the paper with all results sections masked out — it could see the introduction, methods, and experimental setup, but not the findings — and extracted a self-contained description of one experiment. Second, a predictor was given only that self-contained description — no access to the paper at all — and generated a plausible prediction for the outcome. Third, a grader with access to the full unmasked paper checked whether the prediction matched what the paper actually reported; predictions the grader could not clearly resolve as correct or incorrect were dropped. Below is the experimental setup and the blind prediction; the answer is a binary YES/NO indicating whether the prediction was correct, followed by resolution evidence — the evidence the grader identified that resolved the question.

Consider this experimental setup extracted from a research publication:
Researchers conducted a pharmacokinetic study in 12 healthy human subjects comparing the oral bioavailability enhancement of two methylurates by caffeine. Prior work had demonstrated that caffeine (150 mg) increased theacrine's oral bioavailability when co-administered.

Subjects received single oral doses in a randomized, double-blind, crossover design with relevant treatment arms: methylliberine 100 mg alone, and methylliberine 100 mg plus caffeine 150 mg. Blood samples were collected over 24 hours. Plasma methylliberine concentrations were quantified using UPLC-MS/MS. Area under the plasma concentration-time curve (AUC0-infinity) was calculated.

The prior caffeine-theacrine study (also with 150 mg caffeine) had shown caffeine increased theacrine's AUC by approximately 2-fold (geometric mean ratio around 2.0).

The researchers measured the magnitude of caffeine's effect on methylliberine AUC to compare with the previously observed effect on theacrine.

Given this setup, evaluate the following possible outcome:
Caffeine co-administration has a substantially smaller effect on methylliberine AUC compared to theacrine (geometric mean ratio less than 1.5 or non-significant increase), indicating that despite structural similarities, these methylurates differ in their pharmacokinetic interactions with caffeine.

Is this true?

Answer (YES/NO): YES